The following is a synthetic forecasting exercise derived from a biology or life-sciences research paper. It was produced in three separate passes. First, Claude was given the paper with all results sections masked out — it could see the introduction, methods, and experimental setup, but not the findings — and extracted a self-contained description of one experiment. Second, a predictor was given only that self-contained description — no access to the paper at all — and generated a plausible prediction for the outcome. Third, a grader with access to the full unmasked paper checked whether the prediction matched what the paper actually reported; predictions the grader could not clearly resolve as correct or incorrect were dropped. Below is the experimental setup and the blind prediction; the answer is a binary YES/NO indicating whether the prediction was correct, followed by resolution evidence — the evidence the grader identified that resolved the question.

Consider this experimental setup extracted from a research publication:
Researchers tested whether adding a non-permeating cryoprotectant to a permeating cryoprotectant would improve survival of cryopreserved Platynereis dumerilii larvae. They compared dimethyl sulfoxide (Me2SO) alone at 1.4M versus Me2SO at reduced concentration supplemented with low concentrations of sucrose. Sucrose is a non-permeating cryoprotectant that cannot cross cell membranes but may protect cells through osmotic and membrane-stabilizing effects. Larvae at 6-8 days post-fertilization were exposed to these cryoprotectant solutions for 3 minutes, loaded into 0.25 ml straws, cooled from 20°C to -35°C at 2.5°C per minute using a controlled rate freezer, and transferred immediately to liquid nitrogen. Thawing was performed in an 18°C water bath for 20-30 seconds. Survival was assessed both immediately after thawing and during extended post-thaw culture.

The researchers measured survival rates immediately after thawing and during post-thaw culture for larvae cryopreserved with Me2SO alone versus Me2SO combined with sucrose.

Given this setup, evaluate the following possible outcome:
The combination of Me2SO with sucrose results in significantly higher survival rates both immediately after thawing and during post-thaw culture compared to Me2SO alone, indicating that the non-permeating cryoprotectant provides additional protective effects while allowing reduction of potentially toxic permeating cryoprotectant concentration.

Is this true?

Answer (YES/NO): YES